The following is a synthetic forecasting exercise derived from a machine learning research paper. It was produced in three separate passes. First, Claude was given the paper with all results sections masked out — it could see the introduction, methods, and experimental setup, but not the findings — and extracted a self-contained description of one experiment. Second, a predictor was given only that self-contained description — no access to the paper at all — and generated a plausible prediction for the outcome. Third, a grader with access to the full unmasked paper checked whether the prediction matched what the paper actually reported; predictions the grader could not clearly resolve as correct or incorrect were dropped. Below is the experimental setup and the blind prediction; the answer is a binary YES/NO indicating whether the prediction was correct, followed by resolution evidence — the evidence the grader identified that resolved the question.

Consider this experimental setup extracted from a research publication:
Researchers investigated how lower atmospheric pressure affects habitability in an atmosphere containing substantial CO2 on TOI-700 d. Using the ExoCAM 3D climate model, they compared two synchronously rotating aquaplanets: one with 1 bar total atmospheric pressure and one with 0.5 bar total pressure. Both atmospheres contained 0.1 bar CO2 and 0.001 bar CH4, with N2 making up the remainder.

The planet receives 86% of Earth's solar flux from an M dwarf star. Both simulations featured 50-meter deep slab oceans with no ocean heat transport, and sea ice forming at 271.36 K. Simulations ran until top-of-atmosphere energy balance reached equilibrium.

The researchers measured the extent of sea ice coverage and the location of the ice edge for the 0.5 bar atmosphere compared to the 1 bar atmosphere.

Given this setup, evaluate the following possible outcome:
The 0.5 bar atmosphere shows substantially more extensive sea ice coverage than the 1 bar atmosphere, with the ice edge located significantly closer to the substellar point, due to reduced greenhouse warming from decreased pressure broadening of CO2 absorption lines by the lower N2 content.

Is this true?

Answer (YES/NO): NO